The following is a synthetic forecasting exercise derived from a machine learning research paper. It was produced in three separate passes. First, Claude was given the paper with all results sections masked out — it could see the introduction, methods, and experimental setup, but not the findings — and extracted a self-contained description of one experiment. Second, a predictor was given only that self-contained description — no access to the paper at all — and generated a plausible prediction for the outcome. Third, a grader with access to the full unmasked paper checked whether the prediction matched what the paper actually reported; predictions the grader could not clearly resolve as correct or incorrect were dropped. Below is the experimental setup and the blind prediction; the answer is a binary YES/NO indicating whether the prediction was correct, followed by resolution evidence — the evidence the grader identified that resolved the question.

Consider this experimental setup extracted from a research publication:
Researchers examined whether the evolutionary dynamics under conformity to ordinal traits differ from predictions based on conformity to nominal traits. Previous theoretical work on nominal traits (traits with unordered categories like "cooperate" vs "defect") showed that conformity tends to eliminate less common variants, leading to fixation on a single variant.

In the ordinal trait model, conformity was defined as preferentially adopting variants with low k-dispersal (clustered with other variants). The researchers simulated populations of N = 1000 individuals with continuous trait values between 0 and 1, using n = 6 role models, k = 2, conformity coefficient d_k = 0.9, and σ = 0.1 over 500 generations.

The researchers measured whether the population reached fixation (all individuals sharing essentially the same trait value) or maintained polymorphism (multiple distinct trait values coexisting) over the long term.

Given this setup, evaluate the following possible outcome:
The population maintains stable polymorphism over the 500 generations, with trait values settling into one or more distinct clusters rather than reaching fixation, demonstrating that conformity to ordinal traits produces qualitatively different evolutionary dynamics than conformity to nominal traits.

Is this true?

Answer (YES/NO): YES